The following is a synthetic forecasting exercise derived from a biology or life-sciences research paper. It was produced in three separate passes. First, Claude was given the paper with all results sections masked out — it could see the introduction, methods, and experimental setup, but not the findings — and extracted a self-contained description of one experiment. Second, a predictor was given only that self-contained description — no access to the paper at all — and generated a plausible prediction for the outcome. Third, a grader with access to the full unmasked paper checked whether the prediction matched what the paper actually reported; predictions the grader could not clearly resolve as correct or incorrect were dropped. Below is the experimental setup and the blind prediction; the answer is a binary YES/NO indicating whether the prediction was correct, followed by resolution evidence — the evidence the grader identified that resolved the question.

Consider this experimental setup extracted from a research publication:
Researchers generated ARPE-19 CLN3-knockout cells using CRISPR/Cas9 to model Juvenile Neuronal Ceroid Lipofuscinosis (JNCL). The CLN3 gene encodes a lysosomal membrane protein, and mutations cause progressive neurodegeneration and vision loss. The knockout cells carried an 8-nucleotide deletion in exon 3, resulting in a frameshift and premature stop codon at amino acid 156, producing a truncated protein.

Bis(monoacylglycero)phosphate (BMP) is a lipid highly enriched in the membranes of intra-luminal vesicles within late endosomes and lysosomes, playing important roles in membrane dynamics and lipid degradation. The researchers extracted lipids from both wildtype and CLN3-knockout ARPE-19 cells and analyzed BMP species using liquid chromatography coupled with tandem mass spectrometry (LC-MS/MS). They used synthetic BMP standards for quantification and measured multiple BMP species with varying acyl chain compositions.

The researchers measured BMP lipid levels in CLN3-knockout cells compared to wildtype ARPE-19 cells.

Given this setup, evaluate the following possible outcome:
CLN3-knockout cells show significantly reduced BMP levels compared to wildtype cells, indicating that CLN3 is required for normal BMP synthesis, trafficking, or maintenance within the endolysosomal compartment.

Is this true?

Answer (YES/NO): YES